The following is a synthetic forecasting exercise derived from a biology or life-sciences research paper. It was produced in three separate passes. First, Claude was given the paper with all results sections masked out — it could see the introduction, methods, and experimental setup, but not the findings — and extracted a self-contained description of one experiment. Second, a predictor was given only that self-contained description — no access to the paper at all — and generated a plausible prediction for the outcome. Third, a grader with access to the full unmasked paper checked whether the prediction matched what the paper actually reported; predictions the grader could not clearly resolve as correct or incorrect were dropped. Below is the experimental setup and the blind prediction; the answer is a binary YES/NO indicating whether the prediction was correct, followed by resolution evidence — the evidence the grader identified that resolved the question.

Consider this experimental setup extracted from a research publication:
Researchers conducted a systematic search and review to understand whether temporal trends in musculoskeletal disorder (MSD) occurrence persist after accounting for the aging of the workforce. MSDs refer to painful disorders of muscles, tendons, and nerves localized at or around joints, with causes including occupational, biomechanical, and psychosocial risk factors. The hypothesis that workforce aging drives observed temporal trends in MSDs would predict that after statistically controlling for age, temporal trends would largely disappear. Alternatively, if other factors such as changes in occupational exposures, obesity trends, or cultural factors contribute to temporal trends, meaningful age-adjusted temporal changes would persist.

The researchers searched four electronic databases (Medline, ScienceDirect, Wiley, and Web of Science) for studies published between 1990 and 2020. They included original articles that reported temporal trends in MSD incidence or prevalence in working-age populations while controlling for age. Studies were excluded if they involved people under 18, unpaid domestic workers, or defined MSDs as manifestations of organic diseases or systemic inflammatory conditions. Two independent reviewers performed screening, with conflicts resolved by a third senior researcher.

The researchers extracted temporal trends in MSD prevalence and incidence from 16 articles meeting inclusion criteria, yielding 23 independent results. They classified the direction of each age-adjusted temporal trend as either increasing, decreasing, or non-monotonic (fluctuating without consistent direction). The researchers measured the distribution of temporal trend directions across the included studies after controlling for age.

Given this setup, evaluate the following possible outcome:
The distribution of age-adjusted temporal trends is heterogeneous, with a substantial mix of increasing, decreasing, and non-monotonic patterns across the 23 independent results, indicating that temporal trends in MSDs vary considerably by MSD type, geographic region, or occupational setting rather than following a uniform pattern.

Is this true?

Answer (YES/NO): NO